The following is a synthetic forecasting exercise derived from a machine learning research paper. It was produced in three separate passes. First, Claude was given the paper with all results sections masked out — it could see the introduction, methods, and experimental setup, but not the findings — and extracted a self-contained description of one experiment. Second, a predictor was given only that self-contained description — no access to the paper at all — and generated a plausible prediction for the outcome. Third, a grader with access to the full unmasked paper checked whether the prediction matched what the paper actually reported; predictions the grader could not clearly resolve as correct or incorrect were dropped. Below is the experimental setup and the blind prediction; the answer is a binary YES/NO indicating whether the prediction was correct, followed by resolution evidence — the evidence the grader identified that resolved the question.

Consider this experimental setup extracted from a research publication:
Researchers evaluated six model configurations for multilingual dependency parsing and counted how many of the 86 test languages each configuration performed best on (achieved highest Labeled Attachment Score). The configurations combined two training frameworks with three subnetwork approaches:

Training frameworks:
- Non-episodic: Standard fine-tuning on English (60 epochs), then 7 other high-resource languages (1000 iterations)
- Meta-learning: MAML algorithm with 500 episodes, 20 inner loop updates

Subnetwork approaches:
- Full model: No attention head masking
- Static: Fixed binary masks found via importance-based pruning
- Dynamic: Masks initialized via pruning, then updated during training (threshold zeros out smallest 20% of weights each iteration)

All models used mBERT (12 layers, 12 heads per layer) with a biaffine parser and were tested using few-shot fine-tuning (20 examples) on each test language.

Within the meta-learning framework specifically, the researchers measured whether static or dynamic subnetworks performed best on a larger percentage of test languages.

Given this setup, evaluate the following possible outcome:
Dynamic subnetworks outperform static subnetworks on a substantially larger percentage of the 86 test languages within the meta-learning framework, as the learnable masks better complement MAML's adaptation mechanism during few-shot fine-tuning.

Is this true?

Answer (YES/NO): NO